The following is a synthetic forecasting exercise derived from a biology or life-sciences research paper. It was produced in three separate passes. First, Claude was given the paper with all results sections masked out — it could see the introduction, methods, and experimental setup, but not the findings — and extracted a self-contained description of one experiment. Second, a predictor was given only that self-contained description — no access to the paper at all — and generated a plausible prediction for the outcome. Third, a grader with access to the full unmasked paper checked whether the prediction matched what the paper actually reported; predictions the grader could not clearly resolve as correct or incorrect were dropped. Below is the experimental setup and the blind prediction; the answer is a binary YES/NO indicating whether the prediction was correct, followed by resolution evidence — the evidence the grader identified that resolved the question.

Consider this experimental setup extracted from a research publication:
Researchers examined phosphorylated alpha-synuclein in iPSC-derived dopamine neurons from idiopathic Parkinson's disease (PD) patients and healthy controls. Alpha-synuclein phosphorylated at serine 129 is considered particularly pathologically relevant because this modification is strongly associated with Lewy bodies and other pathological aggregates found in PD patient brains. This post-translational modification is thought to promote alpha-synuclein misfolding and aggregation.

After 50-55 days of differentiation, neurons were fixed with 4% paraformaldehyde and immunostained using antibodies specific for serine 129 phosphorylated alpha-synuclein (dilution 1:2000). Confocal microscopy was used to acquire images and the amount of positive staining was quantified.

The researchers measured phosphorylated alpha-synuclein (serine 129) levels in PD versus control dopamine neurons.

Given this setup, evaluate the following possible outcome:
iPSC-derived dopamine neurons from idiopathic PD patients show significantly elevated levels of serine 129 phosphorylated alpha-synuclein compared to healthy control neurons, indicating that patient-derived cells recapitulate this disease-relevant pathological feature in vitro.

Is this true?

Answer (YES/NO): YES